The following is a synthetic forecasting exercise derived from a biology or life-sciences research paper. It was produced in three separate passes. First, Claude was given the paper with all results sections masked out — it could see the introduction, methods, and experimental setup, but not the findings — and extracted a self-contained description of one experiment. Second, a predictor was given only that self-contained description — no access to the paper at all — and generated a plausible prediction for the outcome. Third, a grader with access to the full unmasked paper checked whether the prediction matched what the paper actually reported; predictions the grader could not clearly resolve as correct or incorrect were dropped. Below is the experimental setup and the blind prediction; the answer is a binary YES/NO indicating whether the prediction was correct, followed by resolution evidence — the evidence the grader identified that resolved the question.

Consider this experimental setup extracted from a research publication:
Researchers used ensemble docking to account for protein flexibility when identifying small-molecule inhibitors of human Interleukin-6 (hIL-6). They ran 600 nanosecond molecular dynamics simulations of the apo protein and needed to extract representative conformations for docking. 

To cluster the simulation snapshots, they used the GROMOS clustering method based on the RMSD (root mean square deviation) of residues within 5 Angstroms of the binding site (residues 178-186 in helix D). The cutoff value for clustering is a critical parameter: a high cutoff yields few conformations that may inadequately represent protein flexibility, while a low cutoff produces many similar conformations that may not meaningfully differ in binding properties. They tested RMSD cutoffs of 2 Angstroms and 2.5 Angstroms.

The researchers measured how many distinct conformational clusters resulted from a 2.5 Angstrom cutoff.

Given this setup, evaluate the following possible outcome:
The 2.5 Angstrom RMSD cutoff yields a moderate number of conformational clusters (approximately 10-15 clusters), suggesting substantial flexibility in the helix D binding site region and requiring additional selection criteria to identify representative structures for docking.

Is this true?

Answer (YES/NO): NO